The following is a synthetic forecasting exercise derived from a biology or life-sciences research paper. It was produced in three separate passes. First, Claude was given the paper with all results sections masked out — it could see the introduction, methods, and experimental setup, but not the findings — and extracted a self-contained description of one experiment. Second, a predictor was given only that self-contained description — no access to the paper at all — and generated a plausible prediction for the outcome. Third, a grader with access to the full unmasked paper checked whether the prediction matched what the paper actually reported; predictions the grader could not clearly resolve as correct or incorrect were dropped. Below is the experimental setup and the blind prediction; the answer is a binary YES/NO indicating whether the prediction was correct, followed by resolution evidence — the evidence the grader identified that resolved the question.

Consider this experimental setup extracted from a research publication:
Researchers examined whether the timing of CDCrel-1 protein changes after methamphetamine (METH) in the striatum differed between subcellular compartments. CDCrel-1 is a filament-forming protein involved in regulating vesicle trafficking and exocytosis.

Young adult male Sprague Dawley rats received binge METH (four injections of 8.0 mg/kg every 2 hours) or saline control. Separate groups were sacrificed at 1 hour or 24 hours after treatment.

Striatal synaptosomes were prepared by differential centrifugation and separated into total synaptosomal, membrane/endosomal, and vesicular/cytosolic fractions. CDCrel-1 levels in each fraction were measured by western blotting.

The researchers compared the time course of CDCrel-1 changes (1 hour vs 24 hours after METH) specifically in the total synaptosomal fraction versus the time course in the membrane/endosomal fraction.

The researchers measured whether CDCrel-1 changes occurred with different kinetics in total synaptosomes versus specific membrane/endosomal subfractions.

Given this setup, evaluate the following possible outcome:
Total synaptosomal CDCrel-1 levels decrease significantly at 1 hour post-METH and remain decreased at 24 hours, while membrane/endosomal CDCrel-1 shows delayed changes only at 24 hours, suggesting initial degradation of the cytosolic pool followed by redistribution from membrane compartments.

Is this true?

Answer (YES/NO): NO